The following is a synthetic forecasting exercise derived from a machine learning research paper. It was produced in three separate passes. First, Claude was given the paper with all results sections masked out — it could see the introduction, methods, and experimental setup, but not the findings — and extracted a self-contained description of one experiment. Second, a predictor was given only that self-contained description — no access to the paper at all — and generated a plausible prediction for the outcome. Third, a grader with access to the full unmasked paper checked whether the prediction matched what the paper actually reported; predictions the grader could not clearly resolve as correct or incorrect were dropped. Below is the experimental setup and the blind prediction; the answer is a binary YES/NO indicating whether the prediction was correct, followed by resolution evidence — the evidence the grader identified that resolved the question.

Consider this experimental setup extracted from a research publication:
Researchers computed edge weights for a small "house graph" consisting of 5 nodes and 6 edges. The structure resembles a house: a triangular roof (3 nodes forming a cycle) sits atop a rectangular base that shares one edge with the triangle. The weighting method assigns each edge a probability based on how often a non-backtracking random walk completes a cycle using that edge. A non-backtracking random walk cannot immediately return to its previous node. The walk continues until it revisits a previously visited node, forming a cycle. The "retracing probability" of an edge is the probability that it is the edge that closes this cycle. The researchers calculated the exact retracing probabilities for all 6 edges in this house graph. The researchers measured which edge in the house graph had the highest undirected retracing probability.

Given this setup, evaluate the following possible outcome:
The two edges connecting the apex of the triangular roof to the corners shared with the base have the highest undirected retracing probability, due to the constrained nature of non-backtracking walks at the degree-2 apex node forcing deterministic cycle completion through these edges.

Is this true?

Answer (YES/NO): NO